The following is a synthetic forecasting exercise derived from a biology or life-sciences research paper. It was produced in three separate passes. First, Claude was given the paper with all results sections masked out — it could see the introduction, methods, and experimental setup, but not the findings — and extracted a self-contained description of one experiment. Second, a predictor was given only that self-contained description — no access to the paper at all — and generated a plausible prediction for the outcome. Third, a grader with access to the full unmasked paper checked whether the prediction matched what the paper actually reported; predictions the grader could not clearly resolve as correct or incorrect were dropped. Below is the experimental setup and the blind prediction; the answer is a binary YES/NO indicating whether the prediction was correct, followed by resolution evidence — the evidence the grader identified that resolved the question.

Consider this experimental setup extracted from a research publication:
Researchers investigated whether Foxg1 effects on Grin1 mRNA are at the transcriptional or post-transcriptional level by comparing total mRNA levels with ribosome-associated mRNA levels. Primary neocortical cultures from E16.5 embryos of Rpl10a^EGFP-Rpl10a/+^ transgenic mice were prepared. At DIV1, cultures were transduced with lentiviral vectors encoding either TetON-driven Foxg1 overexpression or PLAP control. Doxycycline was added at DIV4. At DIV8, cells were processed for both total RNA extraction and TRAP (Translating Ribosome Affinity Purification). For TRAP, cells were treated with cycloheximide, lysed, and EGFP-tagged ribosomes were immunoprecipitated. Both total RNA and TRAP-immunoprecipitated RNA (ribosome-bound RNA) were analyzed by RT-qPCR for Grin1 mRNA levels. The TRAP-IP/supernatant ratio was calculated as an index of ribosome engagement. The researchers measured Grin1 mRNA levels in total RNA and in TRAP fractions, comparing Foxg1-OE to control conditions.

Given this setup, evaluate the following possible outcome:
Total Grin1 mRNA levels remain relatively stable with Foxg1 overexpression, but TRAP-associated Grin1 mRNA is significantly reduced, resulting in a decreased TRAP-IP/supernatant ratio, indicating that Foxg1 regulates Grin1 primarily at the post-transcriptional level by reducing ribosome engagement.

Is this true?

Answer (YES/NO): NO